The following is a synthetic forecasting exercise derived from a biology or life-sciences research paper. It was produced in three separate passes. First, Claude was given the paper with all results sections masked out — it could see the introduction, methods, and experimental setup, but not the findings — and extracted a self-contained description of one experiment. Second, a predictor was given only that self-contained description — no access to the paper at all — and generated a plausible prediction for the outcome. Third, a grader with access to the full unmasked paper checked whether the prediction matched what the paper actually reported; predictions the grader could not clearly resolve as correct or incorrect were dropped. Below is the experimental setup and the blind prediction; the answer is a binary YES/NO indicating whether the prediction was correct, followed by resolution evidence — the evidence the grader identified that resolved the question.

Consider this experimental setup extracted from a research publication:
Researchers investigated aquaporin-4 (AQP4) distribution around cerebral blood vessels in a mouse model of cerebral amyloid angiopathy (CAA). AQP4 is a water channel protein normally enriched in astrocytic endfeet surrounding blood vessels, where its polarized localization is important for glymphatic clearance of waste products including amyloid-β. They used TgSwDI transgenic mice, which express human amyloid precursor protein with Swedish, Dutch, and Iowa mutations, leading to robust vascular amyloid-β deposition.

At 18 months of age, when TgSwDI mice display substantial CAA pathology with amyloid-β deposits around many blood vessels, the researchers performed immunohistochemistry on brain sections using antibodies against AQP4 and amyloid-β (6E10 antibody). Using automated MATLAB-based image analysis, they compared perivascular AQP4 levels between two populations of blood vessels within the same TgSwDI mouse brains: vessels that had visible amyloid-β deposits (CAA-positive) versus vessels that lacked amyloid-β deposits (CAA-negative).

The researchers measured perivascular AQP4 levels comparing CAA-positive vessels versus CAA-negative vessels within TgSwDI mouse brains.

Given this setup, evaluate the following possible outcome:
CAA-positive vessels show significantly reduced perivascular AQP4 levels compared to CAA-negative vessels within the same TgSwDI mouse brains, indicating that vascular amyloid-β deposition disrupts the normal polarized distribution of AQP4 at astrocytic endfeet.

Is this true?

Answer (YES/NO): YES